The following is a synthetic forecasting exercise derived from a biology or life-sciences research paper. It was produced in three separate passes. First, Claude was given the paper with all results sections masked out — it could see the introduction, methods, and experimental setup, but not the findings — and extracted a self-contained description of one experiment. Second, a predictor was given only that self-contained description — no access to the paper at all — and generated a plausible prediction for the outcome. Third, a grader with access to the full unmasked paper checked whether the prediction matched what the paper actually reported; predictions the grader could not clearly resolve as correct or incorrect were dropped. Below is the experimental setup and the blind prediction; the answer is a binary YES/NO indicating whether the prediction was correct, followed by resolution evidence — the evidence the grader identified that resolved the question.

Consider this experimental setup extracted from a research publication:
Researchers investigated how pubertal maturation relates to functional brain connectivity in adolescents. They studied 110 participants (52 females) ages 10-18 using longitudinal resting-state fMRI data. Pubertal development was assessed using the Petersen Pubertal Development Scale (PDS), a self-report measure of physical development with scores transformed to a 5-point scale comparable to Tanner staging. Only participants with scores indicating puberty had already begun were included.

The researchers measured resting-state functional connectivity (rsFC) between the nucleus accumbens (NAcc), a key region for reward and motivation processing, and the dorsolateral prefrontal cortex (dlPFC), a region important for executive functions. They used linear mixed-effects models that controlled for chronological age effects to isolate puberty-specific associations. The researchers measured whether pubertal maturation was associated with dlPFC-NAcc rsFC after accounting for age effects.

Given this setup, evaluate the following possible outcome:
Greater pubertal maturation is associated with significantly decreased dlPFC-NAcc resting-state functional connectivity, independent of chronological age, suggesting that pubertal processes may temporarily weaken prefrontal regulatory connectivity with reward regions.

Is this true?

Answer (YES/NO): NO